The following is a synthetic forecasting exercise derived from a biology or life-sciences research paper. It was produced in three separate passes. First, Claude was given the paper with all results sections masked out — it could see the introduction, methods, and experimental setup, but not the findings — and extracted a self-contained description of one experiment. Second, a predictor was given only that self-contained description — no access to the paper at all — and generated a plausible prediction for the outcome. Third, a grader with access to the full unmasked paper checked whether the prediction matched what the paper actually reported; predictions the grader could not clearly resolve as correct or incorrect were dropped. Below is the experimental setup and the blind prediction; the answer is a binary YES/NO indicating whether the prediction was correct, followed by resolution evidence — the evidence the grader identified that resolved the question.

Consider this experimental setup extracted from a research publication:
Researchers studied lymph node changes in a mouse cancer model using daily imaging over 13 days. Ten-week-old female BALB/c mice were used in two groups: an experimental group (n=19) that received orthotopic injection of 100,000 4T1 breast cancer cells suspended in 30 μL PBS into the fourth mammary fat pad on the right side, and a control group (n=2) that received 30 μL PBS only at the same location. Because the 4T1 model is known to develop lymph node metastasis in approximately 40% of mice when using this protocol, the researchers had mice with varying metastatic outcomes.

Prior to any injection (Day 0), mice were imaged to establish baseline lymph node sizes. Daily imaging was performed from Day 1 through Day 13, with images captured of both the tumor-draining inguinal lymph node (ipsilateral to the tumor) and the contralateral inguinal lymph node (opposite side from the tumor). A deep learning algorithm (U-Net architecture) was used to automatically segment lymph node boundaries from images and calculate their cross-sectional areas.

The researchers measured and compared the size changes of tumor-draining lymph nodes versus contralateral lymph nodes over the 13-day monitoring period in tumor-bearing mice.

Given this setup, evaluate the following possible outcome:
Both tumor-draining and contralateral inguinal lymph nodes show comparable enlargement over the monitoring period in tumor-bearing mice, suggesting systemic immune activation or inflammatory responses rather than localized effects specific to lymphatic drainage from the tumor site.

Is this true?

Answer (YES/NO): NO